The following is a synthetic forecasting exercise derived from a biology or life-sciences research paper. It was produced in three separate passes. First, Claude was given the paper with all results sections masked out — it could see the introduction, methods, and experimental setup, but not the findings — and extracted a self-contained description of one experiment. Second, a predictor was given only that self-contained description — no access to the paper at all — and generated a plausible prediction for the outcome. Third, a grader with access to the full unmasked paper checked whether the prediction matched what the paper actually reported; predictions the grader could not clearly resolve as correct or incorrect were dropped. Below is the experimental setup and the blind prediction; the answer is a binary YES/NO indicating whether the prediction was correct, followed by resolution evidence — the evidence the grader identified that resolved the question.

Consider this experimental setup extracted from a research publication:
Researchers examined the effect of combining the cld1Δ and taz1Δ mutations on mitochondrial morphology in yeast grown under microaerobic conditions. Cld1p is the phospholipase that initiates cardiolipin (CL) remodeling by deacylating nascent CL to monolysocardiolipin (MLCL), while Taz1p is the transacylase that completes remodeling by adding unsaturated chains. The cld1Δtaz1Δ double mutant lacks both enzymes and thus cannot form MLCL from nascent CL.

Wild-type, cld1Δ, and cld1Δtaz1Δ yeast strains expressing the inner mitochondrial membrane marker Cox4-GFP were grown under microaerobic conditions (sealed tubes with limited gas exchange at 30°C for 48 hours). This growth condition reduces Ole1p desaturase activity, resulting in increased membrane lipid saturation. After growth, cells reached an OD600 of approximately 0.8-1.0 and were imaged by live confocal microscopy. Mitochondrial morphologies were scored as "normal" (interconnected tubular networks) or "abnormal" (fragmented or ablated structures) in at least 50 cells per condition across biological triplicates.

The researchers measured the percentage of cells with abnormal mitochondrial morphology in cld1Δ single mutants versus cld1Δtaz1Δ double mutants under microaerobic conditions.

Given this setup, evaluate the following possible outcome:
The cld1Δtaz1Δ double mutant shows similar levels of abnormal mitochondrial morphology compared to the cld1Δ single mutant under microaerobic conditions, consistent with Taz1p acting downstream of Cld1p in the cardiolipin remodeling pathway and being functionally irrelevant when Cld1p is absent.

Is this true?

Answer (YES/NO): YES